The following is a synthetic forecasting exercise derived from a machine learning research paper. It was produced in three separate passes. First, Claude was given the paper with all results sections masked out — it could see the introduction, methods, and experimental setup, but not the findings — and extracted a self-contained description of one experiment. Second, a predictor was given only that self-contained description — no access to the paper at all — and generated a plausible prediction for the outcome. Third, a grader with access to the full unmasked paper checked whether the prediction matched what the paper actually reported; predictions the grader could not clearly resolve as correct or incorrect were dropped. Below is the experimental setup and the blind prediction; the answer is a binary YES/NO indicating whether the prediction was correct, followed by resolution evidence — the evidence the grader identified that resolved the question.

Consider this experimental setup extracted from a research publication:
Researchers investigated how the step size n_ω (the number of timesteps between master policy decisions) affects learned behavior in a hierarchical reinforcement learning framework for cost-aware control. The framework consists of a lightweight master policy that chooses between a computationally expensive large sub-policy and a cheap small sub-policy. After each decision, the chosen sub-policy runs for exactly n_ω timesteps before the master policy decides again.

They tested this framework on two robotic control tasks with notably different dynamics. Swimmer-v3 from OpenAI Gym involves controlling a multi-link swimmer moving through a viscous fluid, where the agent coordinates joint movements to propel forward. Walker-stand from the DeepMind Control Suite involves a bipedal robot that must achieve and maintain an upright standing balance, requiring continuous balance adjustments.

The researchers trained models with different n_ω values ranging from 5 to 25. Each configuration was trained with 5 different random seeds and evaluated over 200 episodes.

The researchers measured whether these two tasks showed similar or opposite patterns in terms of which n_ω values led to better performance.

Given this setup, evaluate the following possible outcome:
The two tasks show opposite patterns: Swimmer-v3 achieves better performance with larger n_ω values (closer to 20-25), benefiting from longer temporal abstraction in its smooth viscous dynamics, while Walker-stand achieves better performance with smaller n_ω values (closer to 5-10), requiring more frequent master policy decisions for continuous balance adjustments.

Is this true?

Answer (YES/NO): NO